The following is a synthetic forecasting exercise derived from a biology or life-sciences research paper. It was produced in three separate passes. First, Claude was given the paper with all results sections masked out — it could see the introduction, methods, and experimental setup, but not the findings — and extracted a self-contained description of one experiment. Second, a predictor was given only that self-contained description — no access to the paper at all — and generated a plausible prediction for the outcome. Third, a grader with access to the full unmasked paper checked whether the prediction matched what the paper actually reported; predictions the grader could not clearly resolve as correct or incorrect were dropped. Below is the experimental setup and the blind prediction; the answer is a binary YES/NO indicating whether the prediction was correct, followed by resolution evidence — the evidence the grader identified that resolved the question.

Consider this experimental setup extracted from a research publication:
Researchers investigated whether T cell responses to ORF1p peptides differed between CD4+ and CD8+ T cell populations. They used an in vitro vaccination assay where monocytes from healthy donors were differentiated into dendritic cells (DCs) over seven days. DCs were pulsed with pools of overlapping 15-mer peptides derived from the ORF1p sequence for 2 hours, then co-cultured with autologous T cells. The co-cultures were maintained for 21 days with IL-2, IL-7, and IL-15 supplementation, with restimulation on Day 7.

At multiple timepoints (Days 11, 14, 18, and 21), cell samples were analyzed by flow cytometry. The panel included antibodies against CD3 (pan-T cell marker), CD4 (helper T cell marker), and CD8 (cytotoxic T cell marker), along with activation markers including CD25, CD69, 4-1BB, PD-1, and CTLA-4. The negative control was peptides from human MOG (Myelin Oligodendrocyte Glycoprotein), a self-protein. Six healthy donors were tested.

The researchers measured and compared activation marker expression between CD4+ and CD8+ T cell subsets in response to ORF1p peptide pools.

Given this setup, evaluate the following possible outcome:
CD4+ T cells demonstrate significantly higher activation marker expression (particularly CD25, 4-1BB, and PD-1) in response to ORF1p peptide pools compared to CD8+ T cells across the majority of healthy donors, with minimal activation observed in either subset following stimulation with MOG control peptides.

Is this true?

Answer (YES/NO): NO